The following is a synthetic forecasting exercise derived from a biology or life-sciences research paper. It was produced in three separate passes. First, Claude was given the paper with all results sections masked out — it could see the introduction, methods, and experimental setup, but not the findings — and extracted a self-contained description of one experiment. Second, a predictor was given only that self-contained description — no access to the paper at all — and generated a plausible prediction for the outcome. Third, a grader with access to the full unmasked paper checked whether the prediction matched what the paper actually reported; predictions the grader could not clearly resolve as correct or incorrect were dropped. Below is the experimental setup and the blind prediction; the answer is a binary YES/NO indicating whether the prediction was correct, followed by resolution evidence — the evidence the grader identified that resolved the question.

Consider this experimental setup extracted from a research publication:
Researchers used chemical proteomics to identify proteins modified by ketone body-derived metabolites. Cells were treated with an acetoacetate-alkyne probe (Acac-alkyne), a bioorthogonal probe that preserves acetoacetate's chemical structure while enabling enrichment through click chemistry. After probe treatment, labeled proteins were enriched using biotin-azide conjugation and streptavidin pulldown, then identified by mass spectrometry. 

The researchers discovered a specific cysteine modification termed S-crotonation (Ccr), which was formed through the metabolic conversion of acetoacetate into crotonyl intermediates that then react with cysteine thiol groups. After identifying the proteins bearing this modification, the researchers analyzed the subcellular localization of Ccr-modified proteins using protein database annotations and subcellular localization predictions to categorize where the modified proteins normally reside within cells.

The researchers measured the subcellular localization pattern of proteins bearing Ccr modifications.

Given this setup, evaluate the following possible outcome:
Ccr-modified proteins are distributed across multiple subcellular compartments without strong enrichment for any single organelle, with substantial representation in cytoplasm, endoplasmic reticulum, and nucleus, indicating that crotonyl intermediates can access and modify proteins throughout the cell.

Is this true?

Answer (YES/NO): NO